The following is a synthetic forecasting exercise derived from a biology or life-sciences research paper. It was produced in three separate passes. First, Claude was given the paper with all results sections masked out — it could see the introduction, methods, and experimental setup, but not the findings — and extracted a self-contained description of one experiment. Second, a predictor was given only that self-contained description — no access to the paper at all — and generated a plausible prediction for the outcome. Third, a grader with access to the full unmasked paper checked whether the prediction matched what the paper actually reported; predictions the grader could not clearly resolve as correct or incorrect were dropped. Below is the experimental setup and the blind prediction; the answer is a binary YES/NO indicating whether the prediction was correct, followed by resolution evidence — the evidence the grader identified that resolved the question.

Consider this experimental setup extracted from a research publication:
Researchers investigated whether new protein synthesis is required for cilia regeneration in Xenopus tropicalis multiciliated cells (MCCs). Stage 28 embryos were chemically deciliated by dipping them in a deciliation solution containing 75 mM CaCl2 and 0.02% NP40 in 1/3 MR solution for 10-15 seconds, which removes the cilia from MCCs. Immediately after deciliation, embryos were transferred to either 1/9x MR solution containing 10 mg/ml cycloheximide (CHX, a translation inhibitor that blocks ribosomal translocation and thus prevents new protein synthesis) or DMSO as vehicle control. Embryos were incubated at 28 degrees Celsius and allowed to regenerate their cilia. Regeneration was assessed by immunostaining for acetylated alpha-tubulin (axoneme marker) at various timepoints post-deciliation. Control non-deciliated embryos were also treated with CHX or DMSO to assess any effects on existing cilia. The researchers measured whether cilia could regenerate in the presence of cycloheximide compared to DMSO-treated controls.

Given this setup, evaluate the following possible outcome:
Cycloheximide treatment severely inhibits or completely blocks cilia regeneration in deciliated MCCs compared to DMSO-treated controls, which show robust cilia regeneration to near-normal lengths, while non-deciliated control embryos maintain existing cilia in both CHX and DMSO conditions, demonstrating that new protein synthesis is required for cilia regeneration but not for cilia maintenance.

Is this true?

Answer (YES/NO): NO